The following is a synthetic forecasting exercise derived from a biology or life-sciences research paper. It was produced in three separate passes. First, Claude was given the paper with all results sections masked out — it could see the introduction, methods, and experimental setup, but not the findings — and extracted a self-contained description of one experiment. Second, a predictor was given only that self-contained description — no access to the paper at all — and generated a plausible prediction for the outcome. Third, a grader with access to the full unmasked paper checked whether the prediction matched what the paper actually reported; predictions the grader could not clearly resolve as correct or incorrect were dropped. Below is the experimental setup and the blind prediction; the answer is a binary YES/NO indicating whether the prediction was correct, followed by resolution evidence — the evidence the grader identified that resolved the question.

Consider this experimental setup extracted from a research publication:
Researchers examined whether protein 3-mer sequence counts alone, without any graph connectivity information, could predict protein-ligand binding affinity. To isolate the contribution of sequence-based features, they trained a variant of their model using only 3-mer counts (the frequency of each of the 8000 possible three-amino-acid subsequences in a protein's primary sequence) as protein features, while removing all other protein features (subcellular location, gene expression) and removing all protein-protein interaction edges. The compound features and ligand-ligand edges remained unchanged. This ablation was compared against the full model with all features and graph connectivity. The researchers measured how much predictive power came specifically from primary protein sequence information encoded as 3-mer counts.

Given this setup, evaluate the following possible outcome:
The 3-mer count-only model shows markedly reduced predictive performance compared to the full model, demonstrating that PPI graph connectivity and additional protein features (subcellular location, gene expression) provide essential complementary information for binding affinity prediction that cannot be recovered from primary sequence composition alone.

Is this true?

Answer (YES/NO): NO